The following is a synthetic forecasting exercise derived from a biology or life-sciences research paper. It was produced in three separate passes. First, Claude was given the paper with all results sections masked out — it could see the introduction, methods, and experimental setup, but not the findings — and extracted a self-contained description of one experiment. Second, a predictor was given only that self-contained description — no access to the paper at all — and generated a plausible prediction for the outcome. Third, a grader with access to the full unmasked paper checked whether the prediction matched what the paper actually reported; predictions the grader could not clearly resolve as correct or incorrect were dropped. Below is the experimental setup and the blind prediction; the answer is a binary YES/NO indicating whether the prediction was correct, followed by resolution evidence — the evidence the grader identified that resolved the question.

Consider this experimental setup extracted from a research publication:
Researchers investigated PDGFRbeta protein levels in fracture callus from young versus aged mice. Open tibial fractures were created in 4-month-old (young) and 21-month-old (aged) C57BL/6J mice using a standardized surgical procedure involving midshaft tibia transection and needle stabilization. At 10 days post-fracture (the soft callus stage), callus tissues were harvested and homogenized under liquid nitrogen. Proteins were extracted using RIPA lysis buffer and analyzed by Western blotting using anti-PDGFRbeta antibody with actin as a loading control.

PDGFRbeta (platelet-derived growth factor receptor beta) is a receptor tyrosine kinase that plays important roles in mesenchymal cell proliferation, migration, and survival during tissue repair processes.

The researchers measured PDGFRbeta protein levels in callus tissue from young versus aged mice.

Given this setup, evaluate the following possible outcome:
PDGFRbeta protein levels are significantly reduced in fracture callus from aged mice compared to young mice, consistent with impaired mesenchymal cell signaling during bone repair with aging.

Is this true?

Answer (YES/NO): YES